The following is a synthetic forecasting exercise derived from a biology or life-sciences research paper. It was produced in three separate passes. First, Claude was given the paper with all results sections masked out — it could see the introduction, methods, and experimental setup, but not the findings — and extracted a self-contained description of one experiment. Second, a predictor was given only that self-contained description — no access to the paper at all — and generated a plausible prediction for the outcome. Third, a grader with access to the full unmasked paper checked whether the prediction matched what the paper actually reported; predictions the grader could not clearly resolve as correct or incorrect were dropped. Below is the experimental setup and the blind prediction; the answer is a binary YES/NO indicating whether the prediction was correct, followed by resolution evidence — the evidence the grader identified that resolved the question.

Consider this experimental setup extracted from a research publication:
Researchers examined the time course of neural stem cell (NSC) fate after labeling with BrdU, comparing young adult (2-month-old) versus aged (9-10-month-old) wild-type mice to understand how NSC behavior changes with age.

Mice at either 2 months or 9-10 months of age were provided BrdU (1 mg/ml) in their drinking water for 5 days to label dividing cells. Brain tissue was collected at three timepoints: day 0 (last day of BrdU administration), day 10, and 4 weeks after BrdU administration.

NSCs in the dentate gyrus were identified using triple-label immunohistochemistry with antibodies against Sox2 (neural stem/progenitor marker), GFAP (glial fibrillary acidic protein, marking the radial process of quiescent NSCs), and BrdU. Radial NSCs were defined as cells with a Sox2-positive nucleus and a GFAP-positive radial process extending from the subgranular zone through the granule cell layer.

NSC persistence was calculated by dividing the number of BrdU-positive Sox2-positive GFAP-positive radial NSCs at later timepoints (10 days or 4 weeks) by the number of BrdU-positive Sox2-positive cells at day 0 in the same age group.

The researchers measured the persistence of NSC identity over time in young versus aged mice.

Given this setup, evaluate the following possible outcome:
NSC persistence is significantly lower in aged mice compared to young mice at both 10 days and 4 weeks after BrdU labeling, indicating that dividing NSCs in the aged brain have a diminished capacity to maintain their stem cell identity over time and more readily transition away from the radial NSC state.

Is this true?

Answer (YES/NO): NO